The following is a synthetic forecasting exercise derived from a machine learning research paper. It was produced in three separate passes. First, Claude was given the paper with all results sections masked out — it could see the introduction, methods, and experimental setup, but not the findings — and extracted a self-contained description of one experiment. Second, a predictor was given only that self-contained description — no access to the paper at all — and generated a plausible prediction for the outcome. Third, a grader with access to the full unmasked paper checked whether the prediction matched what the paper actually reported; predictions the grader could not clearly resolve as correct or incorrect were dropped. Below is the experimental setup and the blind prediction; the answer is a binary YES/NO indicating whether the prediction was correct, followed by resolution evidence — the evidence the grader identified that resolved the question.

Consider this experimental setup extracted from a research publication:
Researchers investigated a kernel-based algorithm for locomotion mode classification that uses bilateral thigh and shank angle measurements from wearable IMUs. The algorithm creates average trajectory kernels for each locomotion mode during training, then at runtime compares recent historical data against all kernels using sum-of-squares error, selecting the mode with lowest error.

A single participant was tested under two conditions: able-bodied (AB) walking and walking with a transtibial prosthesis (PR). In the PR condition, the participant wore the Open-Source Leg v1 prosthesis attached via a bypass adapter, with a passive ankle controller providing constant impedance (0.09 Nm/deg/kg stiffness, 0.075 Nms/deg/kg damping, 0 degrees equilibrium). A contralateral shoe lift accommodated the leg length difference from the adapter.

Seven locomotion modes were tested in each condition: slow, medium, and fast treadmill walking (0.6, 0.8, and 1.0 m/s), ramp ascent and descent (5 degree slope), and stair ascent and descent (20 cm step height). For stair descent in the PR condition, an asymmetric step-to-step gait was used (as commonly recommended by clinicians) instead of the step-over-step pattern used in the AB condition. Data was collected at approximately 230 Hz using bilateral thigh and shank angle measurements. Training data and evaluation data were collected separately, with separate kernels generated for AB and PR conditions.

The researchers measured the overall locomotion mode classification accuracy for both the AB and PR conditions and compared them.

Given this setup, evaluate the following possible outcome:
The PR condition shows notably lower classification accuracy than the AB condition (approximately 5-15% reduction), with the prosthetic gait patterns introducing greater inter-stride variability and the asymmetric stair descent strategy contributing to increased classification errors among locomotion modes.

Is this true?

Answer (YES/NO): NO